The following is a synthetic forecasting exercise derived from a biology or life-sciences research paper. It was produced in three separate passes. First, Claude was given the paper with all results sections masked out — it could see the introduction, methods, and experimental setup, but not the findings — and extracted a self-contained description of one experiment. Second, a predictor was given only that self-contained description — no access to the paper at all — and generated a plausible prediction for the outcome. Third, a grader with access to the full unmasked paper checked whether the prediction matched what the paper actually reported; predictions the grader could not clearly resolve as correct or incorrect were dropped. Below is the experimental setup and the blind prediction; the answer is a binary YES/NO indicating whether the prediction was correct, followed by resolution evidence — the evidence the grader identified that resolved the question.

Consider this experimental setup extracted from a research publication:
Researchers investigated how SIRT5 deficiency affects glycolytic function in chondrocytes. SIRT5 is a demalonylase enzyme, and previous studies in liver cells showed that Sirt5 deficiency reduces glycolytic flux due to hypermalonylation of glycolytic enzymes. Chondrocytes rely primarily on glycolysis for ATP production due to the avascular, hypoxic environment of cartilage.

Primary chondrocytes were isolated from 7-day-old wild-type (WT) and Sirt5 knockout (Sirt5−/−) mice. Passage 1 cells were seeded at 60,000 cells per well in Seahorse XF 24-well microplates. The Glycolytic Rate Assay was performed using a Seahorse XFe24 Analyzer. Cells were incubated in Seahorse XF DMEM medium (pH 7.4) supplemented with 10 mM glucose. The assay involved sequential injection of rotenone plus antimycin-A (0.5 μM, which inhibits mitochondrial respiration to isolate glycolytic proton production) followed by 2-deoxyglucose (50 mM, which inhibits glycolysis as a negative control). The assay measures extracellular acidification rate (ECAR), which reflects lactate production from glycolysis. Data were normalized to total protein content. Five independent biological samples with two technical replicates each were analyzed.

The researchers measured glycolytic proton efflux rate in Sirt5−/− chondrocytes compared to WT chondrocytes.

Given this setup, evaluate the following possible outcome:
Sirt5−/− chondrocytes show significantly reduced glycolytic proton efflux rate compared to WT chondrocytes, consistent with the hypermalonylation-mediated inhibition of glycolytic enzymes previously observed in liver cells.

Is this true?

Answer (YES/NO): YES